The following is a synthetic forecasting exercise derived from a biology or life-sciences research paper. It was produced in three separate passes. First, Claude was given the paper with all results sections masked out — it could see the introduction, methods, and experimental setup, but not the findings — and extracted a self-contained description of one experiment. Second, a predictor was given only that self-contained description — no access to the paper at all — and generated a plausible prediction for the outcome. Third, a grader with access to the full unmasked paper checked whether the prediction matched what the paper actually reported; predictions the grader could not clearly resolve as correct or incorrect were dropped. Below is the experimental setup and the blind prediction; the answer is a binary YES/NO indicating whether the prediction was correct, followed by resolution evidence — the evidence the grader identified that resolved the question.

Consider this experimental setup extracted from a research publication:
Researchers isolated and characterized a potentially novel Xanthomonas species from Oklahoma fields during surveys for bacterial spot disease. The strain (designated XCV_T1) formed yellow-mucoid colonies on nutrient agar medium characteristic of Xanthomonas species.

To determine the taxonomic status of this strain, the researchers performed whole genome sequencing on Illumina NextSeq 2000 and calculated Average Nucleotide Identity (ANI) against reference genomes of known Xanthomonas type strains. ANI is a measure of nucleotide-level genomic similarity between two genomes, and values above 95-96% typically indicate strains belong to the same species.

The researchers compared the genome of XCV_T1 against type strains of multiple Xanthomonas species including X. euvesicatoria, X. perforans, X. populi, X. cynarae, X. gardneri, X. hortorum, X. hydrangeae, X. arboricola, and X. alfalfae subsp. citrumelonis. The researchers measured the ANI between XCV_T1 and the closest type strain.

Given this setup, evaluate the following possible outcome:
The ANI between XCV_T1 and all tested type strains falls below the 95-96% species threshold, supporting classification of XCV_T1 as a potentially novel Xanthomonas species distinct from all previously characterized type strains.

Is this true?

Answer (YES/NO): YES